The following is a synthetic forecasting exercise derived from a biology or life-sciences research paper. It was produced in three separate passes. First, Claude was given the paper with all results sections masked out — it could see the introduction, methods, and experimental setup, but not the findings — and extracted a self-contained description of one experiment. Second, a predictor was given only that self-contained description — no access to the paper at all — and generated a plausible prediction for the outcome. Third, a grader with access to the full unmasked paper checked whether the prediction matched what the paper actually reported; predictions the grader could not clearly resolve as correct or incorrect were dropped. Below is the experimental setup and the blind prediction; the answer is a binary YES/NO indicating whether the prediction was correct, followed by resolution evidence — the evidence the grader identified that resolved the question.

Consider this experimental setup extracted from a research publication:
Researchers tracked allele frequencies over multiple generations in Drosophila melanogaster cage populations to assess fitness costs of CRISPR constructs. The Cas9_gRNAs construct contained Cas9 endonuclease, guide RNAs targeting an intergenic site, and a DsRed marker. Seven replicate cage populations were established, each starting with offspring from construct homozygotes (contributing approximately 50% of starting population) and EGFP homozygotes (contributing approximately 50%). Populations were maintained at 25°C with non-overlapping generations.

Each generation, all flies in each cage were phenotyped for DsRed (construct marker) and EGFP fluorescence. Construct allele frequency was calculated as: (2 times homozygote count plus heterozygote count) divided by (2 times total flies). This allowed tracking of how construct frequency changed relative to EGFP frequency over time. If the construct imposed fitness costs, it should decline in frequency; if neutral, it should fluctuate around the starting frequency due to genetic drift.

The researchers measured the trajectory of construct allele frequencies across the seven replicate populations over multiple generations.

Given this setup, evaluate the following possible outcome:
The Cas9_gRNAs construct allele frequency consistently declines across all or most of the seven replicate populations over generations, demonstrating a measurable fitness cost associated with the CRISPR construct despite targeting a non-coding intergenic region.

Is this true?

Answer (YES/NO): YES